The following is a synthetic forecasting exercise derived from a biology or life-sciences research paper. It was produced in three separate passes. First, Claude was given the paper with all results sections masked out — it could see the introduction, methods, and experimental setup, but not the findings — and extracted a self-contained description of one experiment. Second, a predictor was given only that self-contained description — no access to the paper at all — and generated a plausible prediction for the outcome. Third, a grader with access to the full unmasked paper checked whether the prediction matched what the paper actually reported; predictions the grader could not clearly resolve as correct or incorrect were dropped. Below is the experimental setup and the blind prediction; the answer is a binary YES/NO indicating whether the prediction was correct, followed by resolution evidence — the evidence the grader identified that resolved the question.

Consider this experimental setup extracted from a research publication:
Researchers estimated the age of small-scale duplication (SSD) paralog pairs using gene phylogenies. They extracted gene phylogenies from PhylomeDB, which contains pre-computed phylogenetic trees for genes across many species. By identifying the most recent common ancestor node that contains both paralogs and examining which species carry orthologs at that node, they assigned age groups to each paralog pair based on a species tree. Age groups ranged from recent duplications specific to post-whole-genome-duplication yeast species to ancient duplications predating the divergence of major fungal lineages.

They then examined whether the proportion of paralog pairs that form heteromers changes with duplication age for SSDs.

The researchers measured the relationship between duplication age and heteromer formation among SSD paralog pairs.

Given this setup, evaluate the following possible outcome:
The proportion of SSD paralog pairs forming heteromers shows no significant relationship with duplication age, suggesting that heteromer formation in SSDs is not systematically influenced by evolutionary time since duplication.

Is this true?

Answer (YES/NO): NO